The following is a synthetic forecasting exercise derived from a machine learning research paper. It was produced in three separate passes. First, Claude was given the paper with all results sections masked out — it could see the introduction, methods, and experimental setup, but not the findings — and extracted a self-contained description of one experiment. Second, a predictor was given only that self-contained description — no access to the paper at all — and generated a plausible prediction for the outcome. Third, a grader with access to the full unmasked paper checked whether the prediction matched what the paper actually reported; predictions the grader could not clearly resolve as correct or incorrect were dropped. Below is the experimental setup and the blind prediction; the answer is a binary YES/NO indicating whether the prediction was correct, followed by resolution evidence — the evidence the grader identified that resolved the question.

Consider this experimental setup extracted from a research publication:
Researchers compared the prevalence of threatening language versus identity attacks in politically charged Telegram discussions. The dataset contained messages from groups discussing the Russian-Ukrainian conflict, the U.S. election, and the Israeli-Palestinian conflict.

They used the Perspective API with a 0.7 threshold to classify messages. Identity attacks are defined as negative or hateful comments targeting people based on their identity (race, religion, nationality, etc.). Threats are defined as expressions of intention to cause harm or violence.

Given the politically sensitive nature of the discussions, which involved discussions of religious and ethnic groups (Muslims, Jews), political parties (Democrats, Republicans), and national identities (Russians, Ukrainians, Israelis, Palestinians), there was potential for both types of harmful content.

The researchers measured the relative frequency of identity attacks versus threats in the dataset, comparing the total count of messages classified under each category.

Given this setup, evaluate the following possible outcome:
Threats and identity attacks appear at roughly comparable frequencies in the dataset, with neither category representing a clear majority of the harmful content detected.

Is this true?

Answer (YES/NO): NO